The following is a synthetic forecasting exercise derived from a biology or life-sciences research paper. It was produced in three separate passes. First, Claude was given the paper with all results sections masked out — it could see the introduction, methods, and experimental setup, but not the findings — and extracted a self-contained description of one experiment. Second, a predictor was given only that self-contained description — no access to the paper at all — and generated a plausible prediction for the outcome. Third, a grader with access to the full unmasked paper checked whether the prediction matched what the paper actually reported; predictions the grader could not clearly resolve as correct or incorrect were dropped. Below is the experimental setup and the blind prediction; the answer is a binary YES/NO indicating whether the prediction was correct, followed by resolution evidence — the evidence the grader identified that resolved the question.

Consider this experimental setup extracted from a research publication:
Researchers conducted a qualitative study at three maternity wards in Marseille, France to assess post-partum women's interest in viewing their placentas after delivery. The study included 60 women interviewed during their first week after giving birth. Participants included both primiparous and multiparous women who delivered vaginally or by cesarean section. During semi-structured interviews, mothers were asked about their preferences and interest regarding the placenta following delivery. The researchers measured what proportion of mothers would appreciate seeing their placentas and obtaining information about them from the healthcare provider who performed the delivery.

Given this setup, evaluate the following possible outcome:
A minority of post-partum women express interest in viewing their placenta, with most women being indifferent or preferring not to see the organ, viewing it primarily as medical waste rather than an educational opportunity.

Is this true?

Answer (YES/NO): NO